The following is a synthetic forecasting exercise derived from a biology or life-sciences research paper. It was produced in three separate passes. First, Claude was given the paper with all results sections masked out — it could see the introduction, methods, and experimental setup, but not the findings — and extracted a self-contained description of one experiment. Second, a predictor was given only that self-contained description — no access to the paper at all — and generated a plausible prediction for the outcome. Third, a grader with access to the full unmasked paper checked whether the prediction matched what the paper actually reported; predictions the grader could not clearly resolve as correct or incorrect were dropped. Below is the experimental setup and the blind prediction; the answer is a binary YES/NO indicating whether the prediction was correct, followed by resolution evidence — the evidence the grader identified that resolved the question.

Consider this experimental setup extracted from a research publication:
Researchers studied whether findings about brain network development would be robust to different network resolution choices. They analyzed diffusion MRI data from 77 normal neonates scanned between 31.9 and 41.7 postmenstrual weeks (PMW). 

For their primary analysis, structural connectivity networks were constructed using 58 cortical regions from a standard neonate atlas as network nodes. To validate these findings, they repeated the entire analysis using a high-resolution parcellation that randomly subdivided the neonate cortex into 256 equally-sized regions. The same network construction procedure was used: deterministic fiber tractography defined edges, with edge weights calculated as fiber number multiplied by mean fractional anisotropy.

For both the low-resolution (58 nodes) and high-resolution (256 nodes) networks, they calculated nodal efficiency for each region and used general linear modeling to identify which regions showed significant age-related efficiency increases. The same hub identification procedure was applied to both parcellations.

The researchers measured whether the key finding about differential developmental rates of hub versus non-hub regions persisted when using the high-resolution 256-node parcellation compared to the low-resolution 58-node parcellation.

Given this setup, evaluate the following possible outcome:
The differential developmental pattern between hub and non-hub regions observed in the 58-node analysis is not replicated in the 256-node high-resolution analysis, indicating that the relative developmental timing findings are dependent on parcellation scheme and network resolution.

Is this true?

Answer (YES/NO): NO